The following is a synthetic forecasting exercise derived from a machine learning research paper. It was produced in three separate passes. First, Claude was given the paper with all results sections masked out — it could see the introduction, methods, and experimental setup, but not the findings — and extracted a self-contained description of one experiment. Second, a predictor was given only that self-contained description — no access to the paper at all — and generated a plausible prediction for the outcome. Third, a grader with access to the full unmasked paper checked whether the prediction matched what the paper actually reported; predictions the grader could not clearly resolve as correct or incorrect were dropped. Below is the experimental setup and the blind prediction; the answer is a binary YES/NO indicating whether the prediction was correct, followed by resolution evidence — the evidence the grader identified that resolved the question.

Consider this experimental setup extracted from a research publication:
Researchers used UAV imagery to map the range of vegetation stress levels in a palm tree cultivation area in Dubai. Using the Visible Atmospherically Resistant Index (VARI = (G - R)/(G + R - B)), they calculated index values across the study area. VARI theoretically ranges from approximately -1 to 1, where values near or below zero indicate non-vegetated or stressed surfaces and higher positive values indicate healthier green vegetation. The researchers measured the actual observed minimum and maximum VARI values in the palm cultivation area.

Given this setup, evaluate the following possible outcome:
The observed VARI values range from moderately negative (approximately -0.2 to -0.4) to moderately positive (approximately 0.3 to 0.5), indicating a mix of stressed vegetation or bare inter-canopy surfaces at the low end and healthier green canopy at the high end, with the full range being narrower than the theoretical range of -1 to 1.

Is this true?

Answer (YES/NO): NO